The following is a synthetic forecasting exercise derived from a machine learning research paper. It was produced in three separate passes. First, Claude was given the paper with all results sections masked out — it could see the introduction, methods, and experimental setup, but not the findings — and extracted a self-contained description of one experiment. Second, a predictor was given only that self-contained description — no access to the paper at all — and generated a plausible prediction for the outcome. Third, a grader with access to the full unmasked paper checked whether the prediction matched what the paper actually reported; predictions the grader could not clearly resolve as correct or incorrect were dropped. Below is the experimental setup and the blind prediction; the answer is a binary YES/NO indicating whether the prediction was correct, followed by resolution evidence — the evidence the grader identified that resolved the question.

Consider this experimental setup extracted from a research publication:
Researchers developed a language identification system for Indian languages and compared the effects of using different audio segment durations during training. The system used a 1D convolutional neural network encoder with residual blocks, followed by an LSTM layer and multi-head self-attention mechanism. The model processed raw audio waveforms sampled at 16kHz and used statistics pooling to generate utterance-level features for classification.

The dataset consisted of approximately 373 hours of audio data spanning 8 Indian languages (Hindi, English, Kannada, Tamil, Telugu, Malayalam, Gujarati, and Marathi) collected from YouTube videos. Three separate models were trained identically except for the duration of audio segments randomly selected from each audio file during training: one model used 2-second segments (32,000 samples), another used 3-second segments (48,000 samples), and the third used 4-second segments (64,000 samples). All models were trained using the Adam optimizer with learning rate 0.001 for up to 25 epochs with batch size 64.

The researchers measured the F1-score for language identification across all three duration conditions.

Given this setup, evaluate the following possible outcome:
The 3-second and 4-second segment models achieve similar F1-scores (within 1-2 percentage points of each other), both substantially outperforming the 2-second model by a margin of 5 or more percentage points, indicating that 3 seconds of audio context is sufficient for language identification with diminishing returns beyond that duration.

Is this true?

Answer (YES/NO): NO